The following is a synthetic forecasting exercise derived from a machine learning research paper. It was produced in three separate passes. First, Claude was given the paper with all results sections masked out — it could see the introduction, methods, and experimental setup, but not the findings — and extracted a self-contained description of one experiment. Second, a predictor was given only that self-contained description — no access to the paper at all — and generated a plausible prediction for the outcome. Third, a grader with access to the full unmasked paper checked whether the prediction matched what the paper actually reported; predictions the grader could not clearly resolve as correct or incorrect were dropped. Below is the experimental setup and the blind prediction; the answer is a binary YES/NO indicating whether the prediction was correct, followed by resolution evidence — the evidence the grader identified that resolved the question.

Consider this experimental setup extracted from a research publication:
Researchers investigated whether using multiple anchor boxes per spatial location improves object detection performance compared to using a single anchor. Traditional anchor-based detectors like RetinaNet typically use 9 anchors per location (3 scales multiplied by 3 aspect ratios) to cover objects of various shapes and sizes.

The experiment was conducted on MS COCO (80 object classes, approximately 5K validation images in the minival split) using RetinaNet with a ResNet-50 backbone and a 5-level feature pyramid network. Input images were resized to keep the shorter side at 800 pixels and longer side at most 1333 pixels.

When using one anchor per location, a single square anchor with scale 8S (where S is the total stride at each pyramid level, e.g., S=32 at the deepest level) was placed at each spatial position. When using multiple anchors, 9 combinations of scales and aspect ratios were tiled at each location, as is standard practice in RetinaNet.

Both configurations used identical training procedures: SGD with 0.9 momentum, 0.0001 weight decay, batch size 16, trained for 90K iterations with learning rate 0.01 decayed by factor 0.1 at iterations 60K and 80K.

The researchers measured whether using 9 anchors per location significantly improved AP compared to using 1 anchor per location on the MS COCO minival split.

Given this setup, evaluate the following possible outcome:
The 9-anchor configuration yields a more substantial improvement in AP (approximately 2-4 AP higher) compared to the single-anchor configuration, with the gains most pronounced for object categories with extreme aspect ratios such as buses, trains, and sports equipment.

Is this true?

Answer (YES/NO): NO